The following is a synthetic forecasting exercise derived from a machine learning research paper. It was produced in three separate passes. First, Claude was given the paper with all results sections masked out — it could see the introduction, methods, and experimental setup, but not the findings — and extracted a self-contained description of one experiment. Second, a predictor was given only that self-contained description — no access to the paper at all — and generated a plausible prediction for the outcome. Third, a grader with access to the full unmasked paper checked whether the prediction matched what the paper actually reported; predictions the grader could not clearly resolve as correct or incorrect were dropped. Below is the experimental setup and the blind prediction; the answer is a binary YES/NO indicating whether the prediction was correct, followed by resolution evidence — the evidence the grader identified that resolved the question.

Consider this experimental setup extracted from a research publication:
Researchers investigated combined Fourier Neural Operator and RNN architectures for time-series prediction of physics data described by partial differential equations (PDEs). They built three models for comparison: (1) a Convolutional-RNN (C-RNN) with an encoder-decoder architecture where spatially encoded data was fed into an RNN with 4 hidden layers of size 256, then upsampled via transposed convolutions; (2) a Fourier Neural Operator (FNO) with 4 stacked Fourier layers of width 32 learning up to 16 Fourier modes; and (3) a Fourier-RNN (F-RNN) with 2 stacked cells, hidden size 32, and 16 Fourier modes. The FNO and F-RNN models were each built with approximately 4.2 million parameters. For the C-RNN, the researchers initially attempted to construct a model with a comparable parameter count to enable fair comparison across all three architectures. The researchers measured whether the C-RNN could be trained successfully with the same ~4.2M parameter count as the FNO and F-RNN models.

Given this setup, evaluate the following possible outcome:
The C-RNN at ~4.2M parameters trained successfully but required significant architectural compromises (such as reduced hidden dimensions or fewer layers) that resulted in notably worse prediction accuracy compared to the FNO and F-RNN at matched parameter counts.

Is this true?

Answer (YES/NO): NO